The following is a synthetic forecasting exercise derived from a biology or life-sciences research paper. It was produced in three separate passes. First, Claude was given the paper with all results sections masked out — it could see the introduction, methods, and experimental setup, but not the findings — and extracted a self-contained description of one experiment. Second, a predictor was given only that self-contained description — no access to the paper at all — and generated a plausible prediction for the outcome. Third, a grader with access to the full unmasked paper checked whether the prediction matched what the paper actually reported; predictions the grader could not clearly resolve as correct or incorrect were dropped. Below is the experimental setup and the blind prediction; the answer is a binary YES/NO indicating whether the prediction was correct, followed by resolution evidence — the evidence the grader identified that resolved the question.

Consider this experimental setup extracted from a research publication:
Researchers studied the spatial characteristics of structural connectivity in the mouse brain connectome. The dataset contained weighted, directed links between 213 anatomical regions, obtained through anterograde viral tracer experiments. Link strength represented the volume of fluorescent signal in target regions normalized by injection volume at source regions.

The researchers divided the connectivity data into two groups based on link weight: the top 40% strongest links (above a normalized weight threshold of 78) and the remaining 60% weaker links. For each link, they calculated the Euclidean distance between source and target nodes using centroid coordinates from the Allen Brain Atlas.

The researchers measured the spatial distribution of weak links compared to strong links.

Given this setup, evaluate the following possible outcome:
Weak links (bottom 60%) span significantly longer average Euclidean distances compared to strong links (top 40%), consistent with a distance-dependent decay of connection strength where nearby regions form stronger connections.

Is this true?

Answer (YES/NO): YES